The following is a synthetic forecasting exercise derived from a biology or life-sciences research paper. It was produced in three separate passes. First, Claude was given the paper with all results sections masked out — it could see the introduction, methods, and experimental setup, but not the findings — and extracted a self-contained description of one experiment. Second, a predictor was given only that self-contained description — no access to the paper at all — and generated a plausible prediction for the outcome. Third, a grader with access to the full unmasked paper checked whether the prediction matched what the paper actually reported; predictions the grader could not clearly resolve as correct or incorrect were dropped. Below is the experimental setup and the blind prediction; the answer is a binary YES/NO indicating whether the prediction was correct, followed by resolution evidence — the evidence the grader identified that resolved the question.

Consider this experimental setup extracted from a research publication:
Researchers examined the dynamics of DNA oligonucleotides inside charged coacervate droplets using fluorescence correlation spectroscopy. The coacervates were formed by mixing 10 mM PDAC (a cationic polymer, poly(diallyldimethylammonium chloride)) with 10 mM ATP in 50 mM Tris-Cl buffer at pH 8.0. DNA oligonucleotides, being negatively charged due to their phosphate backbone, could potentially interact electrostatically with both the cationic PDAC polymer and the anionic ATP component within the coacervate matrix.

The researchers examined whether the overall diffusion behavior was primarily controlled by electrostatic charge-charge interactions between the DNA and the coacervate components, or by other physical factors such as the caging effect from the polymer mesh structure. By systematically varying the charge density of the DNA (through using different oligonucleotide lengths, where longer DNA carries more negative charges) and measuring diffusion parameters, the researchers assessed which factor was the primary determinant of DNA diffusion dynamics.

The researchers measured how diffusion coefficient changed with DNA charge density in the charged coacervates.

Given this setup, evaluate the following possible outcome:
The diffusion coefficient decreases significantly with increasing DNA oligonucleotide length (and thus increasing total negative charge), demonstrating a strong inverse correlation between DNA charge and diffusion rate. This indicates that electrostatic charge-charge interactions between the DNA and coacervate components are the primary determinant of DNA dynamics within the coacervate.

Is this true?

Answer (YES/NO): NO